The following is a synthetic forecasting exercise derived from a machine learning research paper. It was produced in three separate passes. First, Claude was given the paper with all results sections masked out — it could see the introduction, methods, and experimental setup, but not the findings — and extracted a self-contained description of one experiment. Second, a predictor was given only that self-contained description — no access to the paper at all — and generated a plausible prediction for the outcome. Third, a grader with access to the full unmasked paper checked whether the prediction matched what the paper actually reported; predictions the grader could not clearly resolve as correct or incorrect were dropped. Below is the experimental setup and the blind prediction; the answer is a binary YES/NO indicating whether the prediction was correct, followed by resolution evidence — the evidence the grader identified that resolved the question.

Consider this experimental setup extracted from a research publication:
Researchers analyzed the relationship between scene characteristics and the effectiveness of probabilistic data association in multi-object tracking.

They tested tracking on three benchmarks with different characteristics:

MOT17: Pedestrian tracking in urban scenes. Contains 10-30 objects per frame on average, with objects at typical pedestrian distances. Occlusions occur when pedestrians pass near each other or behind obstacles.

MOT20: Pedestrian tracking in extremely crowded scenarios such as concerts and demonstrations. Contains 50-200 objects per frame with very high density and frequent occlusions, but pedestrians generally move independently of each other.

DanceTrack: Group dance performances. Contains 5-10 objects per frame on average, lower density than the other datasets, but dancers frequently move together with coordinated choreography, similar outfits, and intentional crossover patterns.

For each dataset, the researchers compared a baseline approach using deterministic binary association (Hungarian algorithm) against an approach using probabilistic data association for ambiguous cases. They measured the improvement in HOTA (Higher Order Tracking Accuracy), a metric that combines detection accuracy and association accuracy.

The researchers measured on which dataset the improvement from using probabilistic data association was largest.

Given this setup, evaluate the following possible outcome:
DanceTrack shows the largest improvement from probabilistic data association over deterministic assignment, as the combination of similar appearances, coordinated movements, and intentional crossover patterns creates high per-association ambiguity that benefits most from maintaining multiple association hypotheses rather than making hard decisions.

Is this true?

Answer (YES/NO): YES